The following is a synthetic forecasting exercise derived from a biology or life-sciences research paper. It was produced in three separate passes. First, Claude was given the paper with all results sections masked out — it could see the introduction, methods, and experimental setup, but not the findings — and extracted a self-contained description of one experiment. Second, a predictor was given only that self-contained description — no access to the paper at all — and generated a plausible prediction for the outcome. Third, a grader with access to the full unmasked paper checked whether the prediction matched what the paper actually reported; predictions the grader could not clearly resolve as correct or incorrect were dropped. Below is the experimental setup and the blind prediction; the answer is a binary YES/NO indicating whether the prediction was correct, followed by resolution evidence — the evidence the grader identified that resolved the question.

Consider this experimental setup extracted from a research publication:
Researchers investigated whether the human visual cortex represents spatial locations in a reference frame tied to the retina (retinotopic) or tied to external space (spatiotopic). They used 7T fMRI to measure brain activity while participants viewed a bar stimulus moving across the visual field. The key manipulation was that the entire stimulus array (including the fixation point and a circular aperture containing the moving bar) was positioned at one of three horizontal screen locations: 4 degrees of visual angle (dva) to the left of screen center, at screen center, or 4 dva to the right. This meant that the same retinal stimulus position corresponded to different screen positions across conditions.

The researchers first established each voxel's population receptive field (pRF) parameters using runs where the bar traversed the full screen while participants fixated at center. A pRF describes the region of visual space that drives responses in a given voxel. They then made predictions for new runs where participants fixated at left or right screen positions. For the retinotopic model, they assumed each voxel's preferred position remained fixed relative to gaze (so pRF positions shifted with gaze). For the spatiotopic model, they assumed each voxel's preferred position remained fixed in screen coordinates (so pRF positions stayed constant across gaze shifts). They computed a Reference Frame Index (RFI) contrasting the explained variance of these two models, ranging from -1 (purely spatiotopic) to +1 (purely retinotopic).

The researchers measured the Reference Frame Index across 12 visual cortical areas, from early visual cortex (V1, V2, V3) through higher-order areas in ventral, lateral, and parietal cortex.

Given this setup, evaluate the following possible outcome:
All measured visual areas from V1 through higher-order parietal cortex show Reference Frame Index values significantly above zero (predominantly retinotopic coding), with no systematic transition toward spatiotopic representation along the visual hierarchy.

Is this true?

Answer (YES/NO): YES